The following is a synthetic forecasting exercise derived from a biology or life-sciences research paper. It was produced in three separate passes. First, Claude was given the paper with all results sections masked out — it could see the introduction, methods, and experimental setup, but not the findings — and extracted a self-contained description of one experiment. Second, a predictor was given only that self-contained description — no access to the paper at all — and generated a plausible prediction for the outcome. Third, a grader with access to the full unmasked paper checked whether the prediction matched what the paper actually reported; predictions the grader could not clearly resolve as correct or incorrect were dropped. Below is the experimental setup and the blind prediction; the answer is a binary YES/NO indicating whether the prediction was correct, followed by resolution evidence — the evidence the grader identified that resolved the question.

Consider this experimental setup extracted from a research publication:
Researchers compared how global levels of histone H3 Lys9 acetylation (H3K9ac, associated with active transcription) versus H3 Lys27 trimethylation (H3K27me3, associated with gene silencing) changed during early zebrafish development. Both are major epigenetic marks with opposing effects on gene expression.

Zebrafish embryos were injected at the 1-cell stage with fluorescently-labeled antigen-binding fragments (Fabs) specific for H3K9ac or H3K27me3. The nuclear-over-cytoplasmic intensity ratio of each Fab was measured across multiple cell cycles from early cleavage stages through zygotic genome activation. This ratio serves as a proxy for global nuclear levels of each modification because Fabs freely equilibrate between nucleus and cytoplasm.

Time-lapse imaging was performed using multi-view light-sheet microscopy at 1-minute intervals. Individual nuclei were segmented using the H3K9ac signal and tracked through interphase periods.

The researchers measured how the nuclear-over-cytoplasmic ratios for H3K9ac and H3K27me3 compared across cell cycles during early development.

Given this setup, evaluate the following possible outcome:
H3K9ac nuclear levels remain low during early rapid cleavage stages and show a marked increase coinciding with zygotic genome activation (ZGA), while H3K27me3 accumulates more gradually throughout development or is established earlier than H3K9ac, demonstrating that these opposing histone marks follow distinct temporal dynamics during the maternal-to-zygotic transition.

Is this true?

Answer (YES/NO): NO